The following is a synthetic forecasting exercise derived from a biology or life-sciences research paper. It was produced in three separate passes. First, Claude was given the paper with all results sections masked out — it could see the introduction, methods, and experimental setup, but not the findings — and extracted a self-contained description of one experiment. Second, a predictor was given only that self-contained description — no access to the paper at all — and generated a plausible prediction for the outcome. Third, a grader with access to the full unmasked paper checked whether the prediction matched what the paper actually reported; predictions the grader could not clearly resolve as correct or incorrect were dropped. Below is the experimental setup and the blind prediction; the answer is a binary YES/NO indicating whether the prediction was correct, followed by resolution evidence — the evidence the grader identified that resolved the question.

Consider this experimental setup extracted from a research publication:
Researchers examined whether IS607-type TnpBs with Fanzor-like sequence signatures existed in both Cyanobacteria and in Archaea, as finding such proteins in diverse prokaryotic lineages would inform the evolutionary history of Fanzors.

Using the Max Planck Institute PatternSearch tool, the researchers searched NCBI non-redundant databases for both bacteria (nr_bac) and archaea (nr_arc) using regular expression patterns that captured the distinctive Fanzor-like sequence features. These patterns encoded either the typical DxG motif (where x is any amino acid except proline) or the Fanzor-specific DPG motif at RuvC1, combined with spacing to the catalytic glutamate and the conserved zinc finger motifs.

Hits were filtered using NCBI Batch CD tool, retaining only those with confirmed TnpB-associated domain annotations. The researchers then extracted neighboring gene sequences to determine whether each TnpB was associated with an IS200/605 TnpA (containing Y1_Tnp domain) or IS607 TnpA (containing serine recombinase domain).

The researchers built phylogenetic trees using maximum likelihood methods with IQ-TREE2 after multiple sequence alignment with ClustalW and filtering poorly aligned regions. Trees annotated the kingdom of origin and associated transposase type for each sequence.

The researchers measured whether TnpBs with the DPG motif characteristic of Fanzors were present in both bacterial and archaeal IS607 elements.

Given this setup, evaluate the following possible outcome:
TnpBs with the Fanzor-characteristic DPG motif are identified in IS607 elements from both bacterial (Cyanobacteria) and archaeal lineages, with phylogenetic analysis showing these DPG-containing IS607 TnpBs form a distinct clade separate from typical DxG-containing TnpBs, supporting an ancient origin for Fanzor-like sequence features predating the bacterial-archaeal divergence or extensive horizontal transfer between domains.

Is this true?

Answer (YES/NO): NO